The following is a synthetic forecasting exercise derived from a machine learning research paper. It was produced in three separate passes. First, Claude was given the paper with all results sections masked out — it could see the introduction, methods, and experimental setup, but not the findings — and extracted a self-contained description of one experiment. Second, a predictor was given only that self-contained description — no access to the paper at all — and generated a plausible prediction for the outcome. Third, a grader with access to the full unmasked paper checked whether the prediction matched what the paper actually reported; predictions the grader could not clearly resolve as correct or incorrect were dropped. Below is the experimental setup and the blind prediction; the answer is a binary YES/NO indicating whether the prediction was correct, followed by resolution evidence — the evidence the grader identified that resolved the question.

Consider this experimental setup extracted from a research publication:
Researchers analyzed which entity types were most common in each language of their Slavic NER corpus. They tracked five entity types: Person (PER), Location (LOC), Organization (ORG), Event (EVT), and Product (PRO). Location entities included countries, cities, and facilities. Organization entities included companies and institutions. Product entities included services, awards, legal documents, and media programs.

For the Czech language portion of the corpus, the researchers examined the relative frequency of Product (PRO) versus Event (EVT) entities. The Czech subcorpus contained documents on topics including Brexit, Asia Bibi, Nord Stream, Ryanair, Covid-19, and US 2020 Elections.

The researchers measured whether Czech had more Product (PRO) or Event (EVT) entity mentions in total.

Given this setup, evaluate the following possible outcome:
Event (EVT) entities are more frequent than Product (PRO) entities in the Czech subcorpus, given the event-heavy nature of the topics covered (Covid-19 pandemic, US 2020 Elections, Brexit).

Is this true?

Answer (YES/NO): YES